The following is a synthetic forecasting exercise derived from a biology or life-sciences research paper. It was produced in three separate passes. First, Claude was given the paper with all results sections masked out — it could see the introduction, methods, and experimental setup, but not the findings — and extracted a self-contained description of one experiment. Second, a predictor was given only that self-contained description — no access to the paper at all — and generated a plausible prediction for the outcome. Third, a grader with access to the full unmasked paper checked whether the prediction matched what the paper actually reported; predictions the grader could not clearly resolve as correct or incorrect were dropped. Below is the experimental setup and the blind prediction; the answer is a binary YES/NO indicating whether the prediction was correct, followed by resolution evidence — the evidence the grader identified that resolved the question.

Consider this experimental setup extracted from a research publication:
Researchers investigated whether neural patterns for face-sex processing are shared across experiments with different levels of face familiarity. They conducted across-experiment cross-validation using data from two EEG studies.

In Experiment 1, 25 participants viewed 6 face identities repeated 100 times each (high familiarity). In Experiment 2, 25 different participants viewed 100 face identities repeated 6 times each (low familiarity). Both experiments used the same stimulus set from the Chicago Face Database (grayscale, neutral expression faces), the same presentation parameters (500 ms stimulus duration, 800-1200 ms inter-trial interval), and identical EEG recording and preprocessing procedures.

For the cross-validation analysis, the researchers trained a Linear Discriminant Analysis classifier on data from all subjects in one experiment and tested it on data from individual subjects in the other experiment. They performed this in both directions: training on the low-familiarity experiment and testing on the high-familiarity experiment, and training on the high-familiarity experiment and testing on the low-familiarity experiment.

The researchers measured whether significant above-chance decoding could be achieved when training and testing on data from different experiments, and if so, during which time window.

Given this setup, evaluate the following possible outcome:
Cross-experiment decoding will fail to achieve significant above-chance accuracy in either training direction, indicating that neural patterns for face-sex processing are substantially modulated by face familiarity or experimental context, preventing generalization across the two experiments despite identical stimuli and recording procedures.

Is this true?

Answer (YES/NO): NO